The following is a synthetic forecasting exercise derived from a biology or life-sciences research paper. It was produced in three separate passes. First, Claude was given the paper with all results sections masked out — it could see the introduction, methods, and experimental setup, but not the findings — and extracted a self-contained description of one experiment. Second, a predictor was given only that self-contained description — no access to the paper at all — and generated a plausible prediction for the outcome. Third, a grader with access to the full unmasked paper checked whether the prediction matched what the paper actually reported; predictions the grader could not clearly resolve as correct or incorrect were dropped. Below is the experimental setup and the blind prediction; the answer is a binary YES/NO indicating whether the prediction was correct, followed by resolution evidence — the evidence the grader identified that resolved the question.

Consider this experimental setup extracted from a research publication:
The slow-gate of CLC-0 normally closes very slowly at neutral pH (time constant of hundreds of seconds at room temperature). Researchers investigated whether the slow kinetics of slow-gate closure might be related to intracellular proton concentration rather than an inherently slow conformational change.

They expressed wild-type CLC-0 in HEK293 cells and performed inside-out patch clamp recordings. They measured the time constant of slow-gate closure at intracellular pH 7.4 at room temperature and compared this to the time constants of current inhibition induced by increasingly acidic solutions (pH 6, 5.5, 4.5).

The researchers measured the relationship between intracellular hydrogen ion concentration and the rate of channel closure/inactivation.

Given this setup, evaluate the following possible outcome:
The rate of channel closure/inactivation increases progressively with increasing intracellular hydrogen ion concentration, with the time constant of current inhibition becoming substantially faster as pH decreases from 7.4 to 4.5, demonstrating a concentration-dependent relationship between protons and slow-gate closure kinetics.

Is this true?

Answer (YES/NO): YES